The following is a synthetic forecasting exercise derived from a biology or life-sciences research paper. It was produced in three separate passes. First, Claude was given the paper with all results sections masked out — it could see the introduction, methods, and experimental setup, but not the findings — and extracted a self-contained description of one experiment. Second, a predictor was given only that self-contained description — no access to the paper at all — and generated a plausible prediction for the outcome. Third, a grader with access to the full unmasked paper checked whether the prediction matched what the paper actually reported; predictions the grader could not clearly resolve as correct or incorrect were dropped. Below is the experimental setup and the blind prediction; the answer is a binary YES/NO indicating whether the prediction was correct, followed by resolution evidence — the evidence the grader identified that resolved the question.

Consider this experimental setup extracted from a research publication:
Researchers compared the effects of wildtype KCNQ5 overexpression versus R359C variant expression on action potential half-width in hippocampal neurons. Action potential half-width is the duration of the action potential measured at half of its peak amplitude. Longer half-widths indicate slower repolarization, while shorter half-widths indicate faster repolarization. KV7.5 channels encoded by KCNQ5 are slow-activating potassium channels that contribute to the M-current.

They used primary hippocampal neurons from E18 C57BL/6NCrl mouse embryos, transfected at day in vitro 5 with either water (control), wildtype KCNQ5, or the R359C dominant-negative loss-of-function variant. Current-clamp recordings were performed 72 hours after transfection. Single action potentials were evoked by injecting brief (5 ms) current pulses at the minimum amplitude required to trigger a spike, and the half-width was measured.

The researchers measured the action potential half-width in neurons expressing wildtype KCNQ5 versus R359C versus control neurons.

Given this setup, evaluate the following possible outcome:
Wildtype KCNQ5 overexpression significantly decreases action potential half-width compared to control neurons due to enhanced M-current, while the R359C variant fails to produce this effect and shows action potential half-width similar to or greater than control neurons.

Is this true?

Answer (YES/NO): NO